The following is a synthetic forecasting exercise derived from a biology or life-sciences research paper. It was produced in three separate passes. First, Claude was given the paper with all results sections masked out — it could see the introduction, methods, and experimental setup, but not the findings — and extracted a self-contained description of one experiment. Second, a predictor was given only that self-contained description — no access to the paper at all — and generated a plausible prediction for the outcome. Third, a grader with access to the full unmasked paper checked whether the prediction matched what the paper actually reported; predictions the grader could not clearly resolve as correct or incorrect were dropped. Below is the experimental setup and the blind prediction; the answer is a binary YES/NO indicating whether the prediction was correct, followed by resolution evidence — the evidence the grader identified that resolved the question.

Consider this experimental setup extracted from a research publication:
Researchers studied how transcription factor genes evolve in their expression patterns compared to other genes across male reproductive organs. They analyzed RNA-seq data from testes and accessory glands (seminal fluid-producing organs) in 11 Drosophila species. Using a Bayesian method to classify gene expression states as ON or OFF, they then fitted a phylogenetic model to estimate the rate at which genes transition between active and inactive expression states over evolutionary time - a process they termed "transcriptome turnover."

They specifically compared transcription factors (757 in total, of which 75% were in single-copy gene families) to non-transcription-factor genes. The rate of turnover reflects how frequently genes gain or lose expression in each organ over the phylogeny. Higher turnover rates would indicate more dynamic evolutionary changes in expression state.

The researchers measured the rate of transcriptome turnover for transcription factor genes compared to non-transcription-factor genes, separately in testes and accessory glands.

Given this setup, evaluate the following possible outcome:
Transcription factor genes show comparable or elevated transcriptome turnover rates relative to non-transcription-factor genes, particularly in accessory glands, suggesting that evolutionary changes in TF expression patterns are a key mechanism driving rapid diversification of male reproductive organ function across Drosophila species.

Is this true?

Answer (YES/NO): NO